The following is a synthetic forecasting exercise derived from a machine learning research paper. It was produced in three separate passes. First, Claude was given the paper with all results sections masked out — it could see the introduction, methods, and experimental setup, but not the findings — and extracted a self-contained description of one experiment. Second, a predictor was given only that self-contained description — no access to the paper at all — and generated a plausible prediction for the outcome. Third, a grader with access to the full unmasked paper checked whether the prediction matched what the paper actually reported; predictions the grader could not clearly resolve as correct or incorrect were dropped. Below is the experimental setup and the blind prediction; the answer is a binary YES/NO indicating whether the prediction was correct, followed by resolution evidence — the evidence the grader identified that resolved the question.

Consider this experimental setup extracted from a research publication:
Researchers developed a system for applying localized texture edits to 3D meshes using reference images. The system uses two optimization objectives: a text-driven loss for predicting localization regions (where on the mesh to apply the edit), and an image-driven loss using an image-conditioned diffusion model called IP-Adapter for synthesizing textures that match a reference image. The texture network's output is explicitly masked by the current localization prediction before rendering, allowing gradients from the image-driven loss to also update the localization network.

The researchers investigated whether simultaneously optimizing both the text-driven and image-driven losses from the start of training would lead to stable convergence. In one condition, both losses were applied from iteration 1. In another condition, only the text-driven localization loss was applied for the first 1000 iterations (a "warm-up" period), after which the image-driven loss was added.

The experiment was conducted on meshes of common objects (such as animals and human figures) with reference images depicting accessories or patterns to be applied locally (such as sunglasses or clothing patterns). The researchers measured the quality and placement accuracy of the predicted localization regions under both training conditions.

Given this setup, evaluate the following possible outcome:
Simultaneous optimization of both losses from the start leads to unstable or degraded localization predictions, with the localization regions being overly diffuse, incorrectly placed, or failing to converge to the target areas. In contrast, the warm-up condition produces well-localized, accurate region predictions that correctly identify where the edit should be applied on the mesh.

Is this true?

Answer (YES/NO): YES